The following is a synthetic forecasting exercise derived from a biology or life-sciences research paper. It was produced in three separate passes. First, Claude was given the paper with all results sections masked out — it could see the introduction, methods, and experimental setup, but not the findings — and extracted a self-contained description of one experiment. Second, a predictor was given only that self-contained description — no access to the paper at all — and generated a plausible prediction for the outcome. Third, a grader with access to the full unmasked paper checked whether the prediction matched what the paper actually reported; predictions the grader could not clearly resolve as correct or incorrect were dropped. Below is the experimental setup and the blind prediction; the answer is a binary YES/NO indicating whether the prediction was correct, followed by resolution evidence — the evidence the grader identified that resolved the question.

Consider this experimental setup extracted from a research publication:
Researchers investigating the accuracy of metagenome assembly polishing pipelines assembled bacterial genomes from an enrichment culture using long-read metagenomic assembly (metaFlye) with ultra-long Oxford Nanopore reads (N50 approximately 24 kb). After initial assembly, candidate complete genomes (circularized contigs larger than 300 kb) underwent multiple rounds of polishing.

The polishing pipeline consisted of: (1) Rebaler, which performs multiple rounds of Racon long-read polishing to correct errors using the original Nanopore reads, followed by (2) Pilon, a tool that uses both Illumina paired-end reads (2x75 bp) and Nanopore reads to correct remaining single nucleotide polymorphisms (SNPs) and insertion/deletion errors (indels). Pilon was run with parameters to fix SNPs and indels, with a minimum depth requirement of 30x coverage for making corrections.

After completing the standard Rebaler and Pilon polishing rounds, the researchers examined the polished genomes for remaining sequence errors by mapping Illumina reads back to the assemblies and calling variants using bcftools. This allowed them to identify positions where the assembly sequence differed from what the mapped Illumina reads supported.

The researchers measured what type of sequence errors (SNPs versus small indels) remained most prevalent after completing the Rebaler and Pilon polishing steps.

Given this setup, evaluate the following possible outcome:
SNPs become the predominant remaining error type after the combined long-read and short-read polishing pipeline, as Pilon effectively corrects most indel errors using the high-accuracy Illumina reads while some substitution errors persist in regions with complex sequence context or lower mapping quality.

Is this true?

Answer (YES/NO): NO